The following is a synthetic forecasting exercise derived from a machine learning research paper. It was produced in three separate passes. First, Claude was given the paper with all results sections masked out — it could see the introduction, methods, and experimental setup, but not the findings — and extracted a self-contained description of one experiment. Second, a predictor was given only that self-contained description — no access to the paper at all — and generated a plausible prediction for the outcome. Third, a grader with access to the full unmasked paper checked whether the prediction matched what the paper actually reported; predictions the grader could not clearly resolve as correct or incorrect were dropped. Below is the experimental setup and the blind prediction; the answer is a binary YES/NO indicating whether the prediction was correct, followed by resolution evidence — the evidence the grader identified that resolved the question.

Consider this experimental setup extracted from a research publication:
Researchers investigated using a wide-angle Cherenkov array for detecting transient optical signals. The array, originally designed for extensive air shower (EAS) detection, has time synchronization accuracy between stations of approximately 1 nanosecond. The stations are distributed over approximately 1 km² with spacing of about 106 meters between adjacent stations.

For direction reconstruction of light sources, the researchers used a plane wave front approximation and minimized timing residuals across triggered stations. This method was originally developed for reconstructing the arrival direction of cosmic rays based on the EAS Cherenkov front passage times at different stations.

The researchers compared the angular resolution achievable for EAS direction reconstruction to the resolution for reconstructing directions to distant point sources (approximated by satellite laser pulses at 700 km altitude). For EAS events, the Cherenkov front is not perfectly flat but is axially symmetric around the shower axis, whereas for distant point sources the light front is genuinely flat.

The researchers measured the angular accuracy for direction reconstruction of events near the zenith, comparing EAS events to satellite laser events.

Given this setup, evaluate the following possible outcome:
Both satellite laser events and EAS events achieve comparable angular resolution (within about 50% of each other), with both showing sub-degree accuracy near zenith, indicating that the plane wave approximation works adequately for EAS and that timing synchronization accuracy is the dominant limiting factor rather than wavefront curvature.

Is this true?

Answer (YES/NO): NO